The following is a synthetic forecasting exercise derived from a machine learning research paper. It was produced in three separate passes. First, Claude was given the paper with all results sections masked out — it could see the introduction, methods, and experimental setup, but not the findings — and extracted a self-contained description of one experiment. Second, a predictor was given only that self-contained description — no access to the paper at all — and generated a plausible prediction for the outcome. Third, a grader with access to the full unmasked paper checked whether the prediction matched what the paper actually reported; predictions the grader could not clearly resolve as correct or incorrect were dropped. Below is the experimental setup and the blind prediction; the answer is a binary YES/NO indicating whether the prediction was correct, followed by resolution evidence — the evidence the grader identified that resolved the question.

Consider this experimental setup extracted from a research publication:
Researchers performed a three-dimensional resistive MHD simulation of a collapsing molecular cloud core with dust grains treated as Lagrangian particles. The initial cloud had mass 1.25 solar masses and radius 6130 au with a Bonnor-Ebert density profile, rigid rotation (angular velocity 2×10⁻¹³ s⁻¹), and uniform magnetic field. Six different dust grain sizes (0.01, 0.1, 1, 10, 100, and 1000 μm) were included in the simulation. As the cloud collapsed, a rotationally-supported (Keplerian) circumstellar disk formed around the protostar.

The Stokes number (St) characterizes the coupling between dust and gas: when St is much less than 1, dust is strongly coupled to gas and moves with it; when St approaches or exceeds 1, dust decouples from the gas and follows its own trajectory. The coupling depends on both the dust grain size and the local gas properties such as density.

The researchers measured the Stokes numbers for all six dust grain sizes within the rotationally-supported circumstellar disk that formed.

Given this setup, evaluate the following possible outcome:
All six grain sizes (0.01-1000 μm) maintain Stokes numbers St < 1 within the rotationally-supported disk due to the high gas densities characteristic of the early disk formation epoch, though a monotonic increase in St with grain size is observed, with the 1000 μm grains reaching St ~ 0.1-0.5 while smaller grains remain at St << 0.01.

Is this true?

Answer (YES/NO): NO